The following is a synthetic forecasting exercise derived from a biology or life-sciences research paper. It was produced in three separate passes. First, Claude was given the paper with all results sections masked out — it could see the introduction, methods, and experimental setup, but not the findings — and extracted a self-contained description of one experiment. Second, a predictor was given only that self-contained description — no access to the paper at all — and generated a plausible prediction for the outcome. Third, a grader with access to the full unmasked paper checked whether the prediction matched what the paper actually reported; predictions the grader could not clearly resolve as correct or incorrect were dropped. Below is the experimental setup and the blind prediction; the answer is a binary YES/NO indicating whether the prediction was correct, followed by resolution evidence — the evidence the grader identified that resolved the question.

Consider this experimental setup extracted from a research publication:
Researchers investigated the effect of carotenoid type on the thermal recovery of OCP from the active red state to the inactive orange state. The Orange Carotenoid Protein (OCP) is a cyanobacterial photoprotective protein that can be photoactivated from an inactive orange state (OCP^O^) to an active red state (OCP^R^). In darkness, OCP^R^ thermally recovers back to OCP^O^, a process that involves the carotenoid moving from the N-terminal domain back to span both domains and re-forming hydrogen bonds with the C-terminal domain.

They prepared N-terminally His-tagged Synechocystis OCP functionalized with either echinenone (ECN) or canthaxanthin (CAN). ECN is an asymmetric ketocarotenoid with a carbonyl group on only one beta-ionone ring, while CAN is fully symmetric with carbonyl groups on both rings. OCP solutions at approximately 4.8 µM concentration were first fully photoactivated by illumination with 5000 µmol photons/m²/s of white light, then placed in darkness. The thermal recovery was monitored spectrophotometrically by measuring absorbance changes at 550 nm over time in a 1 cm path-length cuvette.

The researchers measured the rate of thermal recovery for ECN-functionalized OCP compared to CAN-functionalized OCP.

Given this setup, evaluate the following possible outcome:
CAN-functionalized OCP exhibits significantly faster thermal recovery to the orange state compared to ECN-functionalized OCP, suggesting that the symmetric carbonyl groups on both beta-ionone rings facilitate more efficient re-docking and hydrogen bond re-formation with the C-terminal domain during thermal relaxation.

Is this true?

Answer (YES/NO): NO